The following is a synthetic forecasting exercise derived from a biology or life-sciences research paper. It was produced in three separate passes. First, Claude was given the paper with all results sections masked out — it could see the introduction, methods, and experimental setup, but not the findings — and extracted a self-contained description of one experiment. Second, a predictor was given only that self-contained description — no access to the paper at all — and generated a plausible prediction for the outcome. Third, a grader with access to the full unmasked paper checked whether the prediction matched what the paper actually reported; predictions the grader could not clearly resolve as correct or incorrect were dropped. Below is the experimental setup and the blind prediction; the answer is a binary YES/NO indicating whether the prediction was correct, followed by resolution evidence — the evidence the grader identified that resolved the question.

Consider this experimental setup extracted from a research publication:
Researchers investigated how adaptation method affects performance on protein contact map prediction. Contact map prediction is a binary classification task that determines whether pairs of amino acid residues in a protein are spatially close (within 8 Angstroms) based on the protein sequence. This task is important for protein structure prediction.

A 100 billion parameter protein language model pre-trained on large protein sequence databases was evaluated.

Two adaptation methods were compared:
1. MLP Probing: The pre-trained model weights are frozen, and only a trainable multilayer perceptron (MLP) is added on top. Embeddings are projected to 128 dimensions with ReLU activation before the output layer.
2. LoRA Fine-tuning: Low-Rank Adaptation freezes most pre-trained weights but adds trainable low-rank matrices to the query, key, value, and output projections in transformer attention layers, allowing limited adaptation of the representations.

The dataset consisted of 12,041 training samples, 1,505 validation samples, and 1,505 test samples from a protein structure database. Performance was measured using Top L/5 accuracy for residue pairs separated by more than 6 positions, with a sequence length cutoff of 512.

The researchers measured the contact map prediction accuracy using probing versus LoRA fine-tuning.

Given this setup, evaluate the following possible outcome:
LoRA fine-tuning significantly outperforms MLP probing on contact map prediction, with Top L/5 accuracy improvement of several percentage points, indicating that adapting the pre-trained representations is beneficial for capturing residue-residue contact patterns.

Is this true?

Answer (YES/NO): YES